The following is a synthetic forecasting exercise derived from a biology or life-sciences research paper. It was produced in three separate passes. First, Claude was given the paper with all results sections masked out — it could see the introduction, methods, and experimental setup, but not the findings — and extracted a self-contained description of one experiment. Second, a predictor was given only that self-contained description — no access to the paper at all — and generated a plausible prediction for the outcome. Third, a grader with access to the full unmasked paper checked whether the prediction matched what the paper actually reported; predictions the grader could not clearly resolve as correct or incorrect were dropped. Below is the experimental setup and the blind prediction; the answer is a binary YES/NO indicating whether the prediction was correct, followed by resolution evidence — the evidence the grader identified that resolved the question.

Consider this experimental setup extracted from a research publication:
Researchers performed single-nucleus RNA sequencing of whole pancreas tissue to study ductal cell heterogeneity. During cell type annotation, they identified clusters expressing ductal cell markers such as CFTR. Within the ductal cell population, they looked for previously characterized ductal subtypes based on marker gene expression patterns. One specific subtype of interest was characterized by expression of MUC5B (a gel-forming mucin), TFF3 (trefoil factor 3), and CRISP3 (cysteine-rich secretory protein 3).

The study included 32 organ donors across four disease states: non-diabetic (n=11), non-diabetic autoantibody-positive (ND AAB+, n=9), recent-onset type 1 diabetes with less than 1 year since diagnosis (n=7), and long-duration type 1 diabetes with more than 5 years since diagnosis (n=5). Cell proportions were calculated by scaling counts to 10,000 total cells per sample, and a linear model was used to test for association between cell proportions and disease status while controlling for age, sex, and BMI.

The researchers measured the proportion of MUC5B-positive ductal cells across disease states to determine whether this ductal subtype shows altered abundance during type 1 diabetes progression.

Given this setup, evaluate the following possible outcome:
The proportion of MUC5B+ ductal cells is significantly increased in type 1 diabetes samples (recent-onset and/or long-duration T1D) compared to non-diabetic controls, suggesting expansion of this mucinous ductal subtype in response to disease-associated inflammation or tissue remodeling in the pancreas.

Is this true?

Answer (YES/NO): NO